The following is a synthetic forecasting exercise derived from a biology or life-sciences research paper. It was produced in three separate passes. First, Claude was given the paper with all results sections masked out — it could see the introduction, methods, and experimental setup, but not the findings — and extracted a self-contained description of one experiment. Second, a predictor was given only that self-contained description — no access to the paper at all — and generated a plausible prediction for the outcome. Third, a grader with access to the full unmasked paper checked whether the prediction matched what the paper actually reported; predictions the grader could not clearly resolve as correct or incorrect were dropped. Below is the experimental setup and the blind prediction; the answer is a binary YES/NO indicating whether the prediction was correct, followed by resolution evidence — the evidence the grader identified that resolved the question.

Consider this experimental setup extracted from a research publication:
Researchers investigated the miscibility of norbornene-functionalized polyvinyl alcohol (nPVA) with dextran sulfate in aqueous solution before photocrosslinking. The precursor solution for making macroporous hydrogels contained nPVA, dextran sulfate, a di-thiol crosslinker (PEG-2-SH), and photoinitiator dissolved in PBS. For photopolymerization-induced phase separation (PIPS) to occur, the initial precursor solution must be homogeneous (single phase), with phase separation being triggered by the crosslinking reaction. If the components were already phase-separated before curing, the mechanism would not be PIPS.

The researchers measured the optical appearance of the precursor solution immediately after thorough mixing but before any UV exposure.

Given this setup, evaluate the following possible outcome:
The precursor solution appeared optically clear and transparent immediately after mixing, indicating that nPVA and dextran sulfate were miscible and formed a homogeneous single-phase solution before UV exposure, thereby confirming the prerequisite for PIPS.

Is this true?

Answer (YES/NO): YES